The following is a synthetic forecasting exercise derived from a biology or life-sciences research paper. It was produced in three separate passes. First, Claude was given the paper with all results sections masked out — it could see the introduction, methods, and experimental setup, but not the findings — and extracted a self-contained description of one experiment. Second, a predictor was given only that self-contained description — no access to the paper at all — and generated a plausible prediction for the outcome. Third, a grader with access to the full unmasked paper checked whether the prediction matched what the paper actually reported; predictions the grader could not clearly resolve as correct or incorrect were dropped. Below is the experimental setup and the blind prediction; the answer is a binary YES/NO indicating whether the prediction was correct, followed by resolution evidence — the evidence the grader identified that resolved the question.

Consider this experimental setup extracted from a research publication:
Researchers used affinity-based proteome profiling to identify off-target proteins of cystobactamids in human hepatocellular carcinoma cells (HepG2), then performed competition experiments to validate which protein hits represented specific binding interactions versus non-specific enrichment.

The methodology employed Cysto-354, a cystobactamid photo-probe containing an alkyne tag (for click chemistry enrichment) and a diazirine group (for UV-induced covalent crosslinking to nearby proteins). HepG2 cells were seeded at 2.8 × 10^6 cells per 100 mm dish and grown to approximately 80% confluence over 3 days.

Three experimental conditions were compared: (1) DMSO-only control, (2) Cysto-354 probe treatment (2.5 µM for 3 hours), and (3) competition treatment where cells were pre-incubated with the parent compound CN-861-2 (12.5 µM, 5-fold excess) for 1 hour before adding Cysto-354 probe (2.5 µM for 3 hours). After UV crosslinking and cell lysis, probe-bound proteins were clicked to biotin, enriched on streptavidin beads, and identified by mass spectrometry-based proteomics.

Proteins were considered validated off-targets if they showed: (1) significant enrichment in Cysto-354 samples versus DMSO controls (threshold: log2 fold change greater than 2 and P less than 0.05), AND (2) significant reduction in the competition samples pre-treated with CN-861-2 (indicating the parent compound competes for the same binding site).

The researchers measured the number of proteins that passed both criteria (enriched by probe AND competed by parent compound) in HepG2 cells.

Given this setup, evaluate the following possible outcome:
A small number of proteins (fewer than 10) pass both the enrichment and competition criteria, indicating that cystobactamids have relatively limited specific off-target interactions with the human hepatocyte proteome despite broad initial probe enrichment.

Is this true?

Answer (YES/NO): YES